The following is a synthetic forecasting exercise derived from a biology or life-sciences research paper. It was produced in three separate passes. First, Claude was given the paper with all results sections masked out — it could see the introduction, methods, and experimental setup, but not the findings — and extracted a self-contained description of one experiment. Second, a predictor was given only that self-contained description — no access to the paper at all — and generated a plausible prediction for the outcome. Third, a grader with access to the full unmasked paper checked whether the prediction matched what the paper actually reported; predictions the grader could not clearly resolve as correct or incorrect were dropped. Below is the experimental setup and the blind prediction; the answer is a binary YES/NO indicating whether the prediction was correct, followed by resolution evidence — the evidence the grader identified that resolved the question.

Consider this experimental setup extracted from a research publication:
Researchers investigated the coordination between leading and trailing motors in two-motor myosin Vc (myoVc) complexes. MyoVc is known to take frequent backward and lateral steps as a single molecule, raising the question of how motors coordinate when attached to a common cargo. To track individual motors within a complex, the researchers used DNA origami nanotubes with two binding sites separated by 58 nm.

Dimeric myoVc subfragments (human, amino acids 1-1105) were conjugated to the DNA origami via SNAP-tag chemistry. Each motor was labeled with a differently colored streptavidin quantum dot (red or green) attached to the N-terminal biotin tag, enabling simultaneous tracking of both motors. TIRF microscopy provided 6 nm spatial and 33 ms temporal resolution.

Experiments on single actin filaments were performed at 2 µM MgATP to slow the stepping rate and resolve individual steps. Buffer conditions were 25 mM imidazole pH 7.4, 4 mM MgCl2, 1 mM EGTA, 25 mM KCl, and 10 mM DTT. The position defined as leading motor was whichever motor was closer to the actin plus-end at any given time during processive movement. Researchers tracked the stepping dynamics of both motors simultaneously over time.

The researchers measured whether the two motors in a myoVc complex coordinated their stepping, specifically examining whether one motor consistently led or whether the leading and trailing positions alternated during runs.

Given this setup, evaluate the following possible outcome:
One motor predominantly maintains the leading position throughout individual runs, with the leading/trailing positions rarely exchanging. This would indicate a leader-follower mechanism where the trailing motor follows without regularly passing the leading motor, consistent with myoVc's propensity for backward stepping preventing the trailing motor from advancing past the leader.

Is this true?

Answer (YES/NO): YES